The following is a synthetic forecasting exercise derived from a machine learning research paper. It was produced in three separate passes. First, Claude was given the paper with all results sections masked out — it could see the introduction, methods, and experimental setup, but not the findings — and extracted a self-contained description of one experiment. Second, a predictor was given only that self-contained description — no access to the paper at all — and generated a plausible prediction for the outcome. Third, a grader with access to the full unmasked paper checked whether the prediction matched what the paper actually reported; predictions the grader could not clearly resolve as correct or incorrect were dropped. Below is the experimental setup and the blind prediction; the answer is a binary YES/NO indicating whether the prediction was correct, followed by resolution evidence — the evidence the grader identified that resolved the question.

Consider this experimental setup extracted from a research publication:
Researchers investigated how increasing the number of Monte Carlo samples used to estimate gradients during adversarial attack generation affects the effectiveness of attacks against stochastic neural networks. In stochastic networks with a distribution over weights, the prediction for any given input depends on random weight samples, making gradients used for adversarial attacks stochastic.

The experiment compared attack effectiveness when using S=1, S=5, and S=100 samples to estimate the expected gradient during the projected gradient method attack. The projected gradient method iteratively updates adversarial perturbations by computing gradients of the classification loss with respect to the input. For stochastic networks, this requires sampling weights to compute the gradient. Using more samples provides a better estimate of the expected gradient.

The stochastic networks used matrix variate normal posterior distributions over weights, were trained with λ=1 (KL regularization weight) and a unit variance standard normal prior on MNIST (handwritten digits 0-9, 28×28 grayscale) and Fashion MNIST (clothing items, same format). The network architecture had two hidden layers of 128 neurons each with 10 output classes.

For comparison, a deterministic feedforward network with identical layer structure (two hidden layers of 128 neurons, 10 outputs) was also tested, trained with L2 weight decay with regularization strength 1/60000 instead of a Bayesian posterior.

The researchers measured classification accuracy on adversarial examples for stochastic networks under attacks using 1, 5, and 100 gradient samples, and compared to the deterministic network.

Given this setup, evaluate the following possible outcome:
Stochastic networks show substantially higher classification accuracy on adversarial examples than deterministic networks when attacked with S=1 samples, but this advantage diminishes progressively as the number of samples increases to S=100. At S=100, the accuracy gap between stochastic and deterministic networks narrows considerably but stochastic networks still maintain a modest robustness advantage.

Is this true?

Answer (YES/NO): YES